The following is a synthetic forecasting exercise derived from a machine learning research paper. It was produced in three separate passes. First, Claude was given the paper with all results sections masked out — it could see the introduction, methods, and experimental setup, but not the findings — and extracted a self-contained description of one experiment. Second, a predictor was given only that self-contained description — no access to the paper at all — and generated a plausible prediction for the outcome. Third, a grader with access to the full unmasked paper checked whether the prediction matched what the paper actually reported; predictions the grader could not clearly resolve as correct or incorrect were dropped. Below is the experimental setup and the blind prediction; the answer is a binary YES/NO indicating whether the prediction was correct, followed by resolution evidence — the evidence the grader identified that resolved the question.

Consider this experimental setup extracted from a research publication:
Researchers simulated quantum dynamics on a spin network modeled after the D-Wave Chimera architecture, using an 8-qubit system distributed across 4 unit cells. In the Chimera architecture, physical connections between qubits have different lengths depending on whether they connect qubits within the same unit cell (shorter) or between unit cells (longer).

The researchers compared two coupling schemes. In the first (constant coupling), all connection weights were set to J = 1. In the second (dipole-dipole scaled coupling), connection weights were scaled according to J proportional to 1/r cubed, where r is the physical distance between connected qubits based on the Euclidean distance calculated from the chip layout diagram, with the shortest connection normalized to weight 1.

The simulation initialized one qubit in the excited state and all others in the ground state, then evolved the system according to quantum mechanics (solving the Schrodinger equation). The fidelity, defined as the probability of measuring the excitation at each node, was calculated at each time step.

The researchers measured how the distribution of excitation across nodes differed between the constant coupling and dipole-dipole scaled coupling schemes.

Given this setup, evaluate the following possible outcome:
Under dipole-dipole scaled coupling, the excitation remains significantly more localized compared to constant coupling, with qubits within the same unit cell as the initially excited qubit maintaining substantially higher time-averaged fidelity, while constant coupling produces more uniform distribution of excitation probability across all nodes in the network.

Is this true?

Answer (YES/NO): YES